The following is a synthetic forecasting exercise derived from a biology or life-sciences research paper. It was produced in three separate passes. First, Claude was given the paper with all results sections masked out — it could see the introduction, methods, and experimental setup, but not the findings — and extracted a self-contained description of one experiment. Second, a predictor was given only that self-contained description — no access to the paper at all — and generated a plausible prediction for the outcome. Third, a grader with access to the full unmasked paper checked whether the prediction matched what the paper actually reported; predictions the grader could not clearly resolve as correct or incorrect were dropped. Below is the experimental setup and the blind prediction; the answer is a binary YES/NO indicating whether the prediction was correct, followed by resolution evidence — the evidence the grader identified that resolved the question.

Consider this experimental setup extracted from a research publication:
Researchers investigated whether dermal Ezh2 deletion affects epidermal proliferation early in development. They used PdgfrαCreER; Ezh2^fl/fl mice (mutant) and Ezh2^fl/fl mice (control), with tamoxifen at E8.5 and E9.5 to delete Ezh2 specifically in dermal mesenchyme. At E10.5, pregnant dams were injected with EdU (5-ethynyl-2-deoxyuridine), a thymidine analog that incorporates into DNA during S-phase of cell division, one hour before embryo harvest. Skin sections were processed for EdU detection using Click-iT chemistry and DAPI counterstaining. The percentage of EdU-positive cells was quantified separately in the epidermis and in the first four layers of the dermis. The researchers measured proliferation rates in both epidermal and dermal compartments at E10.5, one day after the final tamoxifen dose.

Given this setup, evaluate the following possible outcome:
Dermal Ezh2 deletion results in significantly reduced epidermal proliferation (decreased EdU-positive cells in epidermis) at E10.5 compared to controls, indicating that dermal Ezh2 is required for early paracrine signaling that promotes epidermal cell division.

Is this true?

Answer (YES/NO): NO